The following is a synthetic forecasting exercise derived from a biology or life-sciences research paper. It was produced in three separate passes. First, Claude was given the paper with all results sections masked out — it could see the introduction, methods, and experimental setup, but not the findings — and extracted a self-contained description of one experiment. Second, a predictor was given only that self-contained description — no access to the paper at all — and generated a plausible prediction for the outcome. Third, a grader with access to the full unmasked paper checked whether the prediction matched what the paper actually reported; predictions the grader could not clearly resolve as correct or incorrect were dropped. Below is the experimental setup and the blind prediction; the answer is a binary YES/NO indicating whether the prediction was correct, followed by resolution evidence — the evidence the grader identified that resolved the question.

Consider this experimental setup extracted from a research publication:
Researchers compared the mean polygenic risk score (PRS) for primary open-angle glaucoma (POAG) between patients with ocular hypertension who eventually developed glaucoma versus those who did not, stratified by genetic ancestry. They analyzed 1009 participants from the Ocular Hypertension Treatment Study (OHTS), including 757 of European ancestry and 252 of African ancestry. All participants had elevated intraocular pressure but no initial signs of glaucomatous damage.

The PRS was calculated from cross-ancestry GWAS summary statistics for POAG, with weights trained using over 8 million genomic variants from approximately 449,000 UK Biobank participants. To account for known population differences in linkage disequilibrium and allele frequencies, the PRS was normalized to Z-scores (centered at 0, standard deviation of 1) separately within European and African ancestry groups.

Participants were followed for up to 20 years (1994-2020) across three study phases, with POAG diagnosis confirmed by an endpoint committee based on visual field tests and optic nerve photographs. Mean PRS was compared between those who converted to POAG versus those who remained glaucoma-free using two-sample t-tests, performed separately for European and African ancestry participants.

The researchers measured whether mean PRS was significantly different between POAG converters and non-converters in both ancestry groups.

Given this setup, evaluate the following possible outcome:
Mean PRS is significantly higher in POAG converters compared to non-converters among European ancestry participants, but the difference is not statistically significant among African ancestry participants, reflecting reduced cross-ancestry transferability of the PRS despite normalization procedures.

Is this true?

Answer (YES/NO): YES